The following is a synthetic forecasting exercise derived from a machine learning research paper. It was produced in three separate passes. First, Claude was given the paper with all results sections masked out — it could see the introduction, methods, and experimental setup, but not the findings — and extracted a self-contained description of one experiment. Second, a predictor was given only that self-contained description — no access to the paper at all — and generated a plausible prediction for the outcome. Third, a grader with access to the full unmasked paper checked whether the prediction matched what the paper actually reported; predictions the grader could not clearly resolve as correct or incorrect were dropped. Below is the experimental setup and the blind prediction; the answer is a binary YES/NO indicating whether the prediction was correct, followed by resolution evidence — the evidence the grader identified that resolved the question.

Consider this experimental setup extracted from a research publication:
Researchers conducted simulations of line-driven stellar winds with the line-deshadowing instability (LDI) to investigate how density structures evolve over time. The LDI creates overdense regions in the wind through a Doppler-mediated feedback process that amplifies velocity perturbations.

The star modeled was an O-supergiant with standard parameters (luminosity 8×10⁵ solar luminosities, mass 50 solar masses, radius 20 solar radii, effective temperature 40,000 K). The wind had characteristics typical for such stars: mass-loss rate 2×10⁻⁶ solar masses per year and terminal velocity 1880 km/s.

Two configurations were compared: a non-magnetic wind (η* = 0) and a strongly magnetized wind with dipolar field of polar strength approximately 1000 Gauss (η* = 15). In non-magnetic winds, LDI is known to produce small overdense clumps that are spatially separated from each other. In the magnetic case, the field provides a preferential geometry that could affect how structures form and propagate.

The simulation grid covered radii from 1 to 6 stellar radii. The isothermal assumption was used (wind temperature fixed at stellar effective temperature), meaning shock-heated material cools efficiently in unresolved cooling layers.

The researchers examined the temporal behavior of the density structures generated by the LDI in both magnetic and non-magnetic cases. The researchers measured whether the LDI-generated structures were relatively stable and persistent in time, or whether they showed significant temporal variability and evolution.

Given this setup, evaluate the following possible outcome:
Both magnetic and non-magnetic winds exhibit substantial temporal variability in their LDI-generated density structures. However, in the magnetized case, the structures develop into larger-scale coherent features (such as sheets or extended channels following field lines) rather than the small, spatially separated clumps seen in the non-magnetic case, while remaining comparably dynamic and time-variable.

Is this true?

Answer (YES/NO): NO